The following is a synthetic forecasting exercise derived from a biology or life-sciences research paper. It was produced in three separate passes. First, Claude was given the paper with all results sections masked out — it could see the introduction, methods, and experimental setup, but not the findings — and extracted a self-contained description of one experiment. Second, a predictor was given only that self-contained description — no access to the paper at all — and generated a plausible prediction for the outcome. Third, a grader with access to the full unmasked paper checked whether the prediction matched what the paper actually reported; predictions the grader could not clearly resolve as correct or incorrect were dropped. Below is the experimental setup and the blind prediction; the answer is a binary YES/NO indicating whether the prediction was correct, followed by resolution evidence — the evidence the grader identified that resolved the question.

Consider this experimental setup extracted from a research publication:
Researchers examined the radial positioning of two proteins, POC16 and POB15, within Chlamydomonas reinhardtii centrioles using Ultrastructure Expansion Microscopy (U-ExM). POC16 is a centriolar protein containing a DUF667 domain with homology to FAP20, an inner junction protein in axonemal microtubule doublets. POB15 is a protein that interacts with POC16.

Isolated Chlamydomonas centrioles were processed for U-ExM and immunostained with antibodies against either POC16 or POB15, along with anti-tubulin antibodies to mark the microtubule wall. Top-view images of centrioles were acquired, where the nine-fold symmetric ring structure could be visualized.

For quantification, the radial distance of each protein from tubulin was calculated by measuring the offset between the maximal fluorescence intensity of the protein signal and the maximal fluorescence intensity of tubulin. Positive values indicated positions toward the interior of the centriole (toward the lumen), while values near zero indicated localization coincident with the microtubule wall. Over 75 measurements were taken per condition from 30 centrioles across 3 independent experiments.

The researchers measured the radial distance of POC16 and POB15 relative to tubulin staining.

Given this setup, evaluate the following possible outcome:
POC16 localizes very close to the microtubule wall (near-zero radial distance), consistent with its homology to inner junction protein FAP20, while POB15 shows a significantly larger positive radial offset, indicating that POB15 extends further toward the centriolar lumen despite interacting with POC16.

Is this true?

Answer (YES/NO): YES